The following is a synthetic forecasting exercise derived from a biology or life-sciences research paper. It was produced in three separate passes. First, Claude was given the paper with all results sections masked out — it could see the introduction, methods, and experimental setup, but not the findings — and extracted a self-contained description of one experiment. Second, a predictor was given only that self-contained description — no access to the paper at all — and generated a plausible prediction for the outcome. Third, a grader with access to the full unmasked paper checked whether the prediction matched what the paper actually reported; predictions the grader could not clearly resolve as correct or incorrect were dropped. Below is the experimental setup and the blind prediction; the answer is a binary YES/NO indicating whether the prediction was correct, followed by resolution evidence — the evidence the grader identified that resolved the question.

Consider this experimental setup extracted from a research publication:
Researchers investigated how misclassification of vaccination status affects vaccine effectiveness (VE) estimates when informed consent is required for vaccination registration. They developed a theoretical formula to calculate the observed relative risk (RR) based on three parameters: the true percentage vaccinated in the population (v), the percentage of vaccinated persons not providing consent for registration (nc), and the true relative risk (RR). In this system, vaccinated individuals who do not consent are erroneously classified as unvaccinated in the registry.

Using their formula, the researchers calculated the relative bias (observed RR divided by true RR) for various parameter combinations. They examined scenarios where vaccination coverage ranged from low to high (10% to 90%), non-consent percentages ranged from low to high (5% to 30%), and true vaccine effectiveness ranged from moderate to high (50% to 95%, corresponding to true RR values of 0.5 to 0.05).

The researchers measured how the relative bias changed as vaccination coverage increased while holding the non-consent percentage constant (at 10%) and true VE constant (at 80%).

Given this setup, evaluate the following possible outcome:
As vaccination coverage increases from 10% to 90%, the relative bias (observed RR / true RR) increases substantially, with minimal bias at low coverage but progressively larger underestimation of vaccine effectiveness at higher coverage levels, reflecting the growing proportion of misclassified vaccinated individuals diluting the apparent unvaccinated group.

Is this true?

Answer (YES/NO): YES